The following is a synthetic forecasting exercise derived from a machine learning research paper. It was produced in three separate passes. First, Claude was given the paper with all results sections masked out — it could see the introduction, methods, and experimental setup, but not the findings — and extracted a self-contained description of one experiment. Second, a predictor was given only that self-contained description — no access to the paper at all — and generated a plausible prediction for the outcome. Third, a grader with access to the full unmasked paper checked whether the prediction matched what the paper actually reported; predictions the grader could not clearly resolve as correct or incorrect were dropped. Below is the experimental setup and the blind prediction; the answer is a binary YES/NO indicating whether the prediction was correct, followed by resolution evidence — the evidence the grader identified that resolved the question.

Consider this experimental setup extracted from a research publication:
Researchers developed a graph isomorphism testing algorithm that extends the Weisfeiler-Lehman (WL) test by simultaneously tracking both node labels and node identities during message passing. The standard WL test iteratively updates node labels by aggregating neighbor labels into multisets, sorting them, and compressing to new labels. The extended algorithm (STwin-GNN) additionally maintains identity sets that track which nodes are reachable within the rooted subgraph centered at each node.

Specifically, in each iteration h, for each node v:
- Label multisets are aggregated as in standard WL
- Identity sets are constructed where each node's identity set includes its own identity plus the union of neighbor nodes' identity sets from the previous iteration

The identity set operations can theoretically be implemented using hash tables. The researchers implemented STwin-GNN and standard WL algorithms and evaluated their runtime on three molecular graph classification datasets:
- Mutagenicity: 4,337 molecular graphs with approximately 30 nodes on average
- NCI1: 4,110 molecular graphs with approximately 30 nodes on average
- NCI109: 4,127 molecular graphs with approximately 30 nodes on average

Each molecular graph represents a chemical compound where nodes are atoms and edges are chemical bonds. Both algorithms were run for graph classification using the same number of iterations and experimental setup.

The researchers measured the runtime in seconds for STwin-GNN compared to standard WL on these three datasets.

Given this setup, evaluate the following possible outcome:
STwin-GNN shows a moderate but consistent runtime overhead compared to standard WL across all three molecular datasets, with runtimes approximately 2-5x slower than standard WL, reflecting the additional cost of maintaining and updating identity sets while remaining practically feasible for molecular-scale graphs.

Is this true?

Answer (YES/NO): NO